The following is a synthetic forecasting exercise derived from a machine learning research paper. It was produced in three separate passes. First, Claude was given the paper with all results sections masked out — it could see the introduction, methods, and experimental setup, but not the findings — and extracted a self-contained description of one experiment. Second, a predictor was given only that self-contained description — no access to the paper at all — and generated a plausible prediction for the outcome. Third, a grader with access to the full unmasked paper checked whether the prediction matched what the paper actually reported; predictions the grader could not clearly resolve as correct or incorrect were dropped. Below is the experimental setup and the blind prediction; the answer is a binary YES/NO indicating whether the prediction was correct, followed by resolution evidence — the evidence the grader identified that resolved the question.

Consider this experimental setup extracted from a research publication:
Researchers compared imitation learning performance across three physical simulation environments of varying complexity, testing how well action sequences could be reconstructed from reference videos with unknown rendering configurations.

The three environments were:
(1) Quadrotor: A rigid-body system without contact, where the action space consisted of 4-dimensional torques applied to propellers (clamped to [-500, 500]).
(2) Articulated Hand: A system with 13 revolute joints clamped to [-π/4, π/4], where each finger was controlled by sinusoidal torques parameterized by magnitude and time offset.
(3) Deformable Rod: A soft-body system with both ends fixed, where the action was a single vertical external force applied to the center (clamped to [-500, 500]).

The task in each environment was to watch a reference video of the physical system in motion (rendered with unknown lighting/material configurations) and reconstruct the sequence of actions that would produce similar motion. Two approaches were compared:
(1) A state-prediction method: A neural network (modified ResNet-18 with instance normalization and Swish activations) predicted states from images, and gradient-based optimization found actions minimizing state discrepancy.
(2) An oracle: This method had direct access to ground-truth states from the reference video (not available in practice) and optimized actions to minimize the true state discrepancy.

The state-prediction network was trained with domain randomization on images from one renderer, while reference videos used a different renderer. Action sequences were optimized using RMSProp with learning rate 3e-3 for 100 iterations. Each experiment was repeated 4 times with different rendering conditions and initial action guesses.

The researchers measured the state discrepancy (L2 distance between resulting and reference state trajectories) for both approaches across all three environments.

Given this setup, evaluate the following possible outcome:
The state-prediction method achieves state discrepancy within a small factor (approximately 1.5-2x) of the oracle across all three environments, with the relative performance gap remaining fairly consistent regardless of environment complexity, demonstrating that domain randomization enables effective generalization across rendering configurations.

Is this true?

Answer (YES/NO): NO